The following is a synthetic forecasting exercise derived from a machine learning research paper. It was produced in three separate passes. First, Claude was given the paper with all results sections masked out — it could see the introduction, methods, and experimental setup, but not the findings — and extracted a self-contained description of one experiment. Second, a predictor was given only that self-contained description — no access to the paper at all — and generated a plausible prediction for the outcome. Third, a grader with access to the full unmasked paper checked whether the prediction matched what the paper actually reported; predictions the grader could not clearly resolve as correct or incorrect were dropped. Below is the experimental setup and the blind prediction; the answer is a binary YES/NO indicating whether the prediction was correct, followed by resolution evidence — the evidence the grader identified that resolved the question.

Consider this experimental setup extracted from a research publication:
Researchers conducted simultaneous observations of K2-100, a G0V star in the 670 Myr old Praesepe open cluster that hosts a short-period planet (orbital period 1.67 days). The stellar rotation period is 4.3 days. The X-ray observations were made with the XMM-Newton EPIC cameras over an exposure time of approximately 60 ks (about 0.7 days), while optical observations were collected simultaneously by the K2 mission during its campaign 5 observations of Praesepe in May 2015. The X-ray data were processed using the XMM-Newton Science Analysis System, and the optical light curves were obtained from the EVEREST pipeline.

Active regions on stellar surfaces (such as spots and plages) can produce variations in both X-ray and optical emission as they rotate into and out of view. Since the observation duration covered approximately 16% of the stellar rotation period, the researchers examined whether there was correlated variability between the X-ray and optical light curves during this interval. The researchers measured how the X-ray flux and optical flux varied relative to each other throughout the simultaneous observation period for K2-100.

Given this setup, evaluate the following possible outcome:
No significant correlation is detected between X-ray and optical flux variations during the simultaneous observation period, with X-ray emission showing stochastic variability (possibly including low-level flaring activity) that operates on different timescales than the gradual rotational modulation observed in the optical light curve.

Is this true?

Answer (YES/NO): NO